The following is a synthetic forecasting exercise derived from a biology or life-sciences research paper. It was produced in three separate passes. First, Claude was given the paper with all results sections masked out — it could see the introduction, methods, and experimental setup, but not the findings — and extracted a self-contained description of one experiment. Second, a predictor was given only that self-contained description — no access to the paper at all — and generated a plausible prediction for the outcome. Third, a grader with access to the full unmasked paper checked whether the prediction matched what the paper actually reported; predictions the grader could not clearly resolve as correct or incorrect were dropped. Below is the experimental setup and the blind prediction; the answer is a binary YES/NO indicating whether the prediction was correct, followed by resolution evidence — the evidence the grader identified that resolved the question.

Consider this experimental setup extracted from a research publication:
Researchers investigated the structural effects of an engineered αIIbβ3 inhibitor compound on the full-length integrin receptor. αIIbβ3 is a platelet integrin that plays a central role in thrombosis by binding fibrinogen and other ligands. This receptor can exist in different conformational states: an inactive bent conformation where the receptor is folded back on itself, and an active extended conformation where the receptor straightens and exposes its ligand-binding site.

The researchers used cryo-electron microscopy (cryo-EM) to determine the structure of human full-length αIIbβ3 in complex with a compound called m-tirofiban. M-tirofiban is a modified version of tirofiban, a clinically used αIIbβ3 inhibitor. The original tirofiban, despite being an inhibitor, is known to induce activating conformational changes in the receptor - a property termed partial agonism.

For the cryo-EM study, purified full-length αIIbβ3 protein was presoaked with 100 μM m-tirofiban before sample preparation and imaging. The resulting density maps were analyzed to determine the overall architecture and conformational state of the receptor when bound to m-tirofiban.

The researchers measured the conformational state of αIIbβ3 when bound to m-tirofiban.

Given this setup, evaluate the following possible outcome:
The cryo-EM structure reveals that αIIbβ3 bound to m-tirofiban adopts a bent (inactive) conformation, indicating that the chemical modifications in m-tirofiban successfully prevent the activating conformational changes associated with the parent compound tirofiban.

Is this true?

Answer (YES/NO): YES